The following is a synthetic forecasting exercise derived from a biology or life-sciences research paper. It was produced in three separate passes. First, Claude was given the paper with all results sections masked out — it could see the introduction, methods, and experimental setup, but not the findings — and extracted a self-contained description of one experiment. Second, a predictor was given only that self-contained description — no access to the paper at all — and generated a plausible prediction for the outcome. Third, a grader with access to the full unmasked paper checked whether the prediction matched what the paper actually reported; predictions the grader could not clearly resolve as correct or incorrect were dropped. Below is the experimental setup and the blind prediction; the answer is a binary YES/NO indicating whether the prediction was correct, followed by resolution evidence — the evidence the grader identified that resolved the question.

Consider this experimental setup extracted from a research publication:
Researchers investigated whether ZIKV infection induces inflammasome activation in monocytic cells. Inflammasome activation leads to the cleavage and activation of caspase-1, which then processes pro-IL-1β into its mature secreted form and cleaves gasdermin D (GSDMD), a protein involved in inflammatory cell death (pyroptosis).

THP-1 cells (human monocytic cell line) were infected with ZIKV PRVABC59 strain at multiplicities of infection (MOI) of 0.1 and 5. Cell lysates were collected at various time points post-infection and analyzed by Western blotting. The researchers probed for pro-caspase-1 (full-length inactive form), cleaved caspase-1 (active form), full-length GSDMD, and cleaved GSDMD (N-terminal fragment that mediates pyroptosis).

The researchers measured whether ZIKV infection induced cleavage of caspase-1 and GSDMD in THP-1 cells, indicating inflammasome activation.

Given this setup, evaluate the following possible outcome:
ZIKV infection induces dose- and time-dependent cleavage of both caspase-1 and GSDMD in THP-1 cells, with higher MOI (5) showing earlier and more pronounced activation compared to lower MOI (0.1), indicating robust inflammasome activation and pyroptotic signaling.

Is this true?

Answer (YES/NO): NO